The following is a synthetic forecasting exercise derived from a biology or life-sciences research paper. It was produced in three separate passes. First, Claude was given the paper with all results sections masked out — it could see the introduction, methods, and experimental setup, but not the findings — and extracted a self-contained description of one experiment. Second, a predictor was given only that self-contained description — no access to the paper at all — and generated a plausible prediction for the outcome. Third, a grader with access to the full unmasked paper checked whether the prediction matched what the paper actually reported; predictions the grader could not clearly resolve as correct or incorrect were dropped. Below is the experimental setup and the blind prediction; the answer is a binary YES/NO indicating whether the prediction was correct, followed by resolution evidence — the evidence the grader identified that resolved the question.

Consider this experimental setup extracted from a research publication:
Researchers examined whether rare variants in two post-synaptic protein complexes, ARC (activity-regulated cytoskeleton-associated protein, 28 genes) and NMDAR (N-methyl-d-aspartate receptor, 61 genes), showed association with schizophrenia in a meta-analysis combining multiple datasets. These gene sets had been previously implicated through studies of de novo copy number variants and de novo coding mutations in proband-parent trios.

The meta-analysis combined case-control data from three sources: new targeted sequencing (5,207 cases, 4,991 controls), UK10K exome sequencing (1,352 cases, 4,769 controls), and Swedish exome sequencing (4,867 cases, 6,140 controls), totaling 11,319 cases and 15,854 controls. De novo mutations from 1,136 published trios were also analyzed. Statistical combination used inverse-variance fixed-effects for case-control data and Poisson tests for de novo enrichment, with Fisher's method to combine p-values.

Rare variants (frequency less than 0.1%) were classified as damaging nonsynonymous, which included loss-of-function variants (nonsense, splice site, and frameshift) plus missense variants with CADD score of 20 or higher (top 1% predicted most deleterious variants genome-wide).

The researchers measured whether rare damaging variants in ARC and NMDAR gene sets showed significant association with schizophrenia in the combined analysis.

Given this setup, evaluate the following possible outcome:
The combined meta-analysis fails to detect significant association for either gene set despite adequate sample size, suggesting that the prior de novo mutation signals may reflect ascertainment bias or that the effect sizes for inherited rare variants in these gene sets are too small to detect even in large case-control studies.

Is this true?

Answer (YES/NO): NO